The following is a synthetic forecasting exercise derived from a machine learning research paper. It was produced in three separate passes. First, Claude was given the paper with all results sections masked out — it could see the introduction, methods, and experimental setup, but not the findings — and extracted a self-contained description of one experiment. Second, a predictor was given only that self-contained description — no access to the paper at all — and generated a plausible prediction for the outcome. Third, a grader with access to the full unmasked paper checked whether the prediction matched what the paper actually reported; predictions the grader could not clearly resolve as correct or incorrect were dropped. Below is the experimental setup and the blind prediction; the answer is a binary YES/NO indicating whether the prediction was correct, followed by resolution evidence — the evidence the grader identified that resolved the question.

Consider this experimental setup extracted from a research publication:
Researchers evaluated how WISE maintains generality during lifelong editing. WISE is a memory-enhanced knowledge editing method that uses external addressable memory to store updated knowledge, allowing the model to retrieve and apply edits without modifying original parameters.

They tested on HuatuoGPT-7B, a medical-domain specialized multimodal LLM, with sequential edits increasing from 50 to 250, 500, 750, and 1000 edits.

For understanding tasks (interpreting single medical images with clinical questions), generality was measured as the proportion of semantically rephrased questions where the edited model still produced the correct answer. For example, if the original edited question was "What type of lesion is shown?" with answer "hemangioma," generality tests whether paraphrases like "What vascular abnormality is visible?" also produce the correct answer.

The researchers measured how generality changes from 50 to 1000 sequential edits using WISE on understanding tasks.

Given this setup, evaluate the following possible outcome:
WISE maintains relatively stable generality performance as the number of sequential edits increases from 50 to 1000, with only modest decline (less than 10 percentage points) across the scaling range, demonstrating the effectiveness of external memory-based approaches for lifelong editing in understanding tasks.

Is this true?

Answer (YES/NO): NO